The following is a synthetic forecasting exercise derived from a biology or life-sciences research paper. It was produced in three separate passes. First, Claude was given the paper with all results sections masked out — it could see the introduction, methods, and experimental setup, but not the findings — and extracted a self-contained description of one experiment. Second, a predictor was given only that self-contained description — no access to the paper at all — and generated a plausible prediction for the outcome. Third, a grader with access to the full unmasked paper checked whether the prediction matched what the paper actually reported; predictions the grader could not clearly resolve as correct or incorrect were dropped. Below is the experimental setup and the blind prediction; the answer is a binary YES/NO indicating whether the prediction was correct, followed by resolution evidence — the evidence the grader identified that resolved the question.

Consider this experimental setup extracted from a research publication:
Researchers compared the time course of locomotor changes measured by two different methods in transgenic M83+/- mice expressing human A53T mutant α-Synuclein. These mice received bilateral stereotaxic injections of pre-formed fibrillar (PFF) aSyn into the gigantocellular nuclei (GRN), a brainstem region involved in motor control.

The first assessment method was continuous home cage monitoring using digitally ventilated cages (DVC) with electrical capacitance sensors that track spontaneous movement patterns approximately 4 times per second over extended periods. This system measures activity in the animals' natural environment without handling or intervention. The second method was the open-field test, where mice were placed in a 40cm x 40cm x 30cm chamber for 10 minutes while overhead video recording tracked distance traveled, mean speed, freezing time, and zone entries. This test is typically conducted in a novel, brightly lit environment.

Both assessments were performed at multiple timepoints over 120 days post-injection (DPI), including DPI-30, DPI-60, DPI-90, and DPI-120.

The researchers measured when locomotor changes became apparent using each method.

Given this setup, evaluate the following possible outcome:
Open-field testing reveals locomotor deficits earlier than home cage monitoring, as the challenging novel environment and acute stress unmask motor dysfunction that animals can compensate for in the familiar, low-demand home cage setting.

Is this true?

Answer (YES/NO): NO